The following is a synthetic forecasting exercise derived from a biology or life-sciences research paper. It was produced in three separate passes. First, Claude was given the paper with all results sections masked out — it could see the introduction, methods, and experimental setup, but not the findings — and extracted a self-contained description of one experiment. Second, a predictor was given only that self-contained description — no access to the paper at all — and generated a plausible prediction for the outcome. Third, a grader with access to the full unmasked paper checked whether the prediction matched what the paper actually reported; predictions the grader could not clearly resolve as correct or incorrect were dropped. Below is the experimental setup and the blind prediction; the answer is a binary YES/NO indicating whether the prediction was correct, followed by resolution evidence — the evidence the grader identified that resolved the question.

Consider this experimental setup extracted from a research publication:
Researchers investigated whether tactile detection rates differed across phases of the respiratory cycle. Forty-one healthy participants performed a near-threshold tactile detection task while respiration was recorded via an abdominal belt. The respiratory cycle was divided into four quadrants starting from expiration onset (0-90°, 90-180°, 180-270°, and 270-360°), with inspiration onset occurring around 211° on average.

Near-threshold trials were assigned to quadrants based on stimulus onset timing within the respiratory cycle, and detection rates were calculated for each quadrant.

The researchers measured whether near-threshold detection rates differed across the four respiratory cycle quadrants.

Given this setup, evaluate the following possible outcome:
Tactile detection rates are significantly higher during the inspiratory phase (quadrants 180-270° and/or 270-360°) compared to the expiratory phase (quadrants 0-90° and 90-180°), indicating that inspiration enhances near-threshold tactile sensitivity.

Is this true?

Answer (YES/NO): NO